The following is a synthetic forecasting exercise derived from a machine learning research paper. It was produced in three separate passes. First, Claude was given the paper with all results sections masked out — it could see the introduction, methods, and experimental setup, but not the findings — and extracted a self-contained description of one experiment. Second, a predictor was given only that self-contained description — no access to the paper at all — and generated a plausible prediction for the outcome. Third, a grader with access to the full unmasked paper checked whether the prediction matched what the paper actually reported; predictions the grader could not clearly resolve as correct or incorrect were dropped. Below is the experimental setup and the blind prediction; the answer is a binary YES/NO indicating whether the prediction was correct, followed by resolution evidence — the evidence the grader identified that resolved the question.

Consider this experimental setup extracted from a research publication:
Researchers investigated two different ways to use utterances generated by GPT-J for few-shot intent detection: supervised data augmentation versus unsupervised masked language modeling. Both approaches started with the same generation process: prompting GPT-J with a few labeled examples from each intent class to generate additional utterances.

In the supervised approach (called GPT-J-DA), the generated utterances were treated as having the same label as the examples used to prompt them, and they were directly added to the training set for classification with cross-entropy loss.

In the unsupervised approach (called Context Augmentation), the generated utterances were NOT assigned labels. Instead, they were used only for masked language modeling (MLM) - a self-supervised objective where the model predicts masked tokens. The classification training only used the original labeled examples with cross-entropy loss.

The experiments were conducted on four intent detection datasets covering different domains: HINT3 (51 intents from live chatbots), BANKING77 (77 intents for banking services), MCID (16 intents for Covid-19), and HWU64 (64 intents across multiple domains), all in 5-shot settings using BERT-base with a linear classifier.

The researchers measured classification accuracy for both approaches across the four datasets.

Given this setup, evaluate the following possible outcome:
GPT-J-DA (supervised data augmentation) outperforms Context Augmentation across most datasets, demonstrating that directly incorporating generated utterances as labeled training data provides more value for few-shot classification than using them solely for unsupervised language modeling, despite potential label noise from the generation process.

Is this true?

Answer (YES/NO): NO